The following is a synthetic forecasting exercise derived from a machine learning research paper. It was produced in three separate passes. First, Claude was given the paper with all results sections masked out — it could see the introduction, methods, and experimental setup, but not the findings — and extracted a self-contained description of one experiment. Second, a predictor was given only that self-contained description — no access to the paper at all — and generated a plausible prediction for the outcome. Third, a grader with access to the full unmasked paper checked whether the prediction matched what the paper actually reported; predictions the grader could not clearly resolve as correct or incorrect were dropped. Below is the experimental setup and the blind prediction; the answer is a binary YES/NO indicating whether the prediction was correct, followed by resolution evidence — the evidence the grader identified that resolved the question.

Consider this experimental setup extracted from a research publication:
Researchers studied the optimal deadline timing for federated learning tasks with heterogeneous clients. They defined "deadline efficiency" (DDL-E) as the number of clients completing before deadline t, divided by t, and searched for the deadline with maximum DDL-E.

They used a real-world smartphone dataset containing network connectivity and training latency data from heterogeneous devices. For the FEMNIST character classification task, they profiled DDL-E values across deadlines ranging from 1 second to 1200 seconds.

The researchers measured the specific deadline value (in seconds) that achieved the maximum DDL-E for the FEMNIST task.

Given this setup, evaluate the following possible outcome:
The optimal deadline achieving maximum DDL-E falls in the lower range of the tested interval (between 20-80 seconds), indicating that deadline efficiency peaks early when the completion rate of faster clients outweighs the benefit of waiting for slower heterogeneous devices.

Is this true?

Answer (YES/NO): NO